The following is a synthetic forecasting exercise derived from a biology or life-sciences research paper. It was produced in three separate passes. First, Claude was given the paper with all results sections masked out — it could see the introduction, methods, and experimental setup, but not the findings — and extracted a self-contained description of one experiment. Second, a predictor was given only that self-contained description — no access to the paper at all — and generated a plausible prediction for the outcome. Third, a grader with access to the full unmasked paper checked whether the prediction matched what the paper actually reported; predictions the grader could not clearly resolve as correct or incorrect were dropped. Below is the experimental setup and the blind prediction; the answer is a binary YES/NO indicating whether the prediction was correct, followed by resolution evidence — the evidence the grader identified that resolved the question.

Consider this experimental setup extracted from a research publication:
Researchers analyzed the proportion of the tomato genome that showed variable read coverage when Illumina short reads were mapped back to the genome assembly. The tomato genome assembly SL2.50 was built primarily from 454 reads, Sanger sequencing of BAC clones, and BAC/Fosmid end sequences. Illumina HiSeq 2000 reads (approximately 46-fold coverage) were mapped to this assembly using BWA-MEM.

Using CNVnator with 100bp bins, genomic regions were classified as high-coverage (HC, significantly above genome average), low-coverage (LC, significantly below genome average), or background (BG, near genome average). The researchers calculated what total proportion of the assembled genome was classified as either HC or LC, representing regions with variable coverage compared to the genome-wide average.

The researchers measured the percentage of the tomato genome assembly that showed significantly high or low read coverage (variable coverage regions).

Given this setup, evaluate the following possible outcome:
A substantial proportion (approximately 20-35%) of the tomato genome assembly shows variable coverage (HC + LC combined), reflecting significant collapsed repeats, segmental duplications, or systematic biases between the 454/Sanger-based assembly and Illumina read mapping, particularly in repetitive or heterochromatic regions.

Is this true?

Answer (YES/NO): NO